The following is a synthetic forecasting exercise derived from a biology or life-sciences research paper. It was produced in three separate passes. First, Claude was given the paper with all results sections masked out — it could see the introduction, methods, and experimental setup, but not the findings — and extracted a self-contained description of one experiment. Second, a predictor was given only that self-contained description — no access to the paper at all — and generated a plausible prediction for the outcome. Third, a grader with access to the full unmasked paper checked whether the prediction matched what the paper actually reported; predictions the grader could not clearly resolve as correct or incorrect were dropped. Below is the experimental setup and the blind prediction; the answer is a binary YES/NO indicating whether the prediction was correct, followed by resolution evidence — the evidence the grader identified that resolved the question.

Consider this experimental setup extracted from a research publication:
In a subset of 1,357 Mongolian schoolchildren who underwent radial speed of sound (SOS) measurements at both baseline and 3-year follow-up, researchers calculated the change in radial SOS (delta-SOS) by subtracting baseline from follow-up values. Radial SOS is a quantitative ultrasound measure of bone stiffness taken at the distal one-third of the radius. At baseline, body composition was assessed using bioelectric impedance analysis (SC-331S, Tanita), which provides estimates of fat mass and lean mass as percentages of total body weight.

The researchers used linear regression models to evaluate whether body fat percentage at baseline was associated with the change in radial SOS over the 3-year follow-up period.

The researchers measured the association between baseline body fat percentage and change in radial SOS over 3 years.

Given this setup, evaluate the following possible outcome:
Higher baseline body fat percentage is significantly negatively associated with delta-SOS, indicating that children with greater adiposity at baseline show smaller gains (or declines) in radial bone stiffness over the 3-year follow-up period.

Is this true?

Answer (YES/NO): NO